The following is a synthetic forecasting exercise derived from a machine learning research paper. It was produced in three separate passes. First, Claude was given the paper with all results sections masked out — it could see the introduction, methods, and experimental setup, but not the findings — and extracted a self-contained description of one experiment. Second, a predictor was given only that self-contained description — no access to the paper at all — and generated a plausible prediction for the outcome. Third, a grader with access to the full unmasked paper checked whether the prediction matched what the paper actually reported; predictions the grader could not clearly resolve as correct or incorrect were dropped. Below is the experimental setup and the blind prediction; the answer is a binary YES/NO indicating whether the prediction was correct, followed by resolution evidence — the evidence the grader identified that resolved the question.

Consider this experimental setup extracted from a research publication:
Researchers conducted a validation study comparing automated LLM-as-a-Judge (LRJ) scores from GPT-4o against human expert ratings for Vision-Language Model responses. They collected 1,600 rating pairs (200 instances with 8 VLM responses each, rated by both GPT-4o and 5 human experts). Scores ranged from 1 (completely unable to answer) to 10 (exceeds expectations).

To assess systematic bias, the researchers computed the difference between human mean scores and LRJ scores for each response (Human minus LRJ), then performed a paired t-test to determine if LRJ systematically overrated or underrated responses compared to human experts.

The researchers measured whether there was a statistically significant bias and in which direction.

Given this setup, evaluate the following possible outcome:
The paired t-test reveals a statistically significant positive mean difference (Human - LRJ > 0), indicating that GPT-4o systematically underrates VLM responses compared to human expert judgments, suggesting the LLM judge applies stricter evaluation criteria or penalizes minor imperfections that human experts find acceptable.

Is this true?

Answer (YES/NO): NO